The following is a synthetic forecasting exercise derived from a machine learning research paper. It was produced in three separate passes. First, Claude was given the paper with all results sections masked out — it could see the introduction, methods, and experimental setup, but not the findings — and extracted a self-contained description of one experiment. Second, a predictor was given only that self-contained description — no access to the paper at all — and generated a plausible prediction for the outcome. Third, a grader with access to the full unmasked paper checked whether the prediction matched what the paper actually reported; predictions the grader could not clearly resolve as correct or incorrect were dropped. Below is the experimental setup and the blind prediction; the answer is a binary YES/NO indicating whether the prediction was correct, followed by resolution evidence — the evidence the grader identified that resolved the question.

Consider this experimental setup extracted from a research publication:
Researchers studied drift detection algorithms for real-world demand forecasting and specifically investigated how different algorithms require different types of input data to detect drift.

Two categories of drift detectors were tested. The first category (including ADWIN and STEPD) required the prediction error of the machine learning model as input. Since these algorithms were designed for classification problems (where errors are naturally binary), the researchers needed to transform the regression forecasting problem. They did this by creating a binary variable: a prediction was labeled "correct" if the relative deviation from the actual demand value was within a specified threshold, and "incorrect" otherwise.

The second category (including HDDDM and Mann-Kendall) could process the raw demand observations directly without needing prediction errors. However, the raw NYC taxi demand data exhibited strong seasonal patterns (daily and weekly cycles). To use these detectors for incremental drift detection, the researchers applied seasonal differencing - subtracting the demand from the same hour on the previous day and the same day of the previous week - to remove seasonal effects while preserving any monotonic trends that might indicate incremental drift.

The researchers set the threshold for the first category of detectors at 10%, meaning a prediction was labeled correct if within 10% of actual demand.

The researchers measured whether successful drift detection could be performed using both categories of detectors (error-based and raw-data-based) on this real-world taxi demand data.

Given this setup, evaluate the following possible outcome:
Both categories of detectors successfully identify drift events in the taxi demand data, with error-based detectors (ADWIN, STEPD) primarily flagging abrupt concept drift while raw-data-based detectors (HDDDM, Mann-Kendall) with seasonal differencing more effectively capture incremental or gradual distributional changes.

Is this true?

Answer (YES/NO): NO